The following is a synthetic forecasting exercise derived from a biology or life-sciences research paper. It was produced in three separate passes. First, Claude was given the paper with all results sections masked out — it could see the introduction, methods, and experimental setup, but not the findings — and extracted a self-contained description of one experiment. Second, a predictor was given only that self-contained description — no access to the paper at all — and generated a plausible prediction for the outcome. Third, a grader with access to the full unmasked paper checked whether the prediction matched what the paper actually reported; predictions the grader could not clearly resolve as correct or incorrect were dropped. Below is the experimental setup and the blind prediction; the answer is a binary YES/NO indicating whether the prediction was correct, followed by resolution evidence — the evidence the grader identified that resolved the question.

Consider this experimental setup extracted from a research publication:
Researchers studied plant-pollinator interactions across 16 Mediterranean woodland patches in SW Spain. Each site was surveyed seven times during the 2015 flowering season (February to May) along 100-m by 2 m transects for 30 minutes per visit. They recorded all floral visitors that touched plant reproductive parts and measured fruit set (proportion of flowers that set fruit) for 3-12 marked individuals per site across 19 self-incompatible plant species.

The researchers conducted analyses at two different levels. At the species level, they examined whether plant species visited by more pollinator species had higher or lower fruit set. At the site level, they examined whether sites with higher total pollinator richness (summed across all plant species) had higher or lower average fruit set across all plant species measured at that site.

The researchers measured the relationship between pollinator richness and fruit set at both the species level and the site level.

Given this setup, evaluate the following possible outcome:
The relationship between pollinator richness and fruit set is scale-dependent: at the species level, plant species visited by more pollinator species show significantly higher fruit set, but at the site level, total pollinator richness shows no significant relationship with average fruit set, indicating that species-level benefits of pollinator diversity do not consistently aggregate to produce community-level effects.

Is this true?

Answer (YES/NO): NO